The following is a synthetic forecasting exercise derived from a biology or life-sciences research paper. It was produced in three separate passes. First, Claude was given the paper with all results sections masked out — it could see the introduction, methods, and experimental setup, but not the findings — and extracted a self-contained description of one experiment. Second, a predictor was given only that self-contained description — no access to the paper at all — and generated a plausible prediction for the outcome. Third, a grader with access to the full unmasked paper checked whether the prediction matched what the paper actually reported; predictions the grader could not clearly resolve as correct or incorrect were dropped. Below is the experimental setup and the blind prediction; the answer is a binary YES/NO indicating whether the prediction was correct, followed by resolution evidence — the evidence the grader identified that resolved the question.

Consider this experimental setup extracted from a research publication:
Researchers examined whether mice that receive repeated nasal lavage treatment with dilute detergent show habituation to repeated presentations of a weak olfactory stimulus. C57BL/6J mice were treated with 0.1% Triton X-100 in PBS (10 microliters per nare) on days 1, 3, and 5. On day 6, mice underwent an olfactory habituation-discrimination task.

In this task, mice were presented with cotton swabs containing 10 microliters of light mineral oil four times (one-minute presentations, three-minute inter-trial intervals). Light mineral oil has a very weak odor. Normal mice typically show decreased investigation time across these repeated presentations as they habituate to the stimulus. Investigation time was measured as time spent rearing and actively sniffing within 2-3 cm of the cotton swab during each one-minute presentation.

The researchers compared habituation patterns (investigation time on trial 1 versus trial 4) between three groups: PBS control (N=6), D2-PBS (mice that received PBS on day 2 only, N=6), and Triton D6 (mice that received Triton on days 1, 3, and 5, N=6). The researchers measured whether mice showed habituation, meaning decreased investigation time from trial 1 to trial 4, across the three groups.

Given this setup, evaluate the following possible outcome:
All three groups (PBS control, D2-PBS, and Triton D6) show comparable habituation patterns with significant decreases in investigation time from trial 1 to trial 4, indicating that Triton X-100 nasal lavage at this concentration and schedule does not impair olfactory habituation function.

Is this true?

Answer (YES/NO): YES